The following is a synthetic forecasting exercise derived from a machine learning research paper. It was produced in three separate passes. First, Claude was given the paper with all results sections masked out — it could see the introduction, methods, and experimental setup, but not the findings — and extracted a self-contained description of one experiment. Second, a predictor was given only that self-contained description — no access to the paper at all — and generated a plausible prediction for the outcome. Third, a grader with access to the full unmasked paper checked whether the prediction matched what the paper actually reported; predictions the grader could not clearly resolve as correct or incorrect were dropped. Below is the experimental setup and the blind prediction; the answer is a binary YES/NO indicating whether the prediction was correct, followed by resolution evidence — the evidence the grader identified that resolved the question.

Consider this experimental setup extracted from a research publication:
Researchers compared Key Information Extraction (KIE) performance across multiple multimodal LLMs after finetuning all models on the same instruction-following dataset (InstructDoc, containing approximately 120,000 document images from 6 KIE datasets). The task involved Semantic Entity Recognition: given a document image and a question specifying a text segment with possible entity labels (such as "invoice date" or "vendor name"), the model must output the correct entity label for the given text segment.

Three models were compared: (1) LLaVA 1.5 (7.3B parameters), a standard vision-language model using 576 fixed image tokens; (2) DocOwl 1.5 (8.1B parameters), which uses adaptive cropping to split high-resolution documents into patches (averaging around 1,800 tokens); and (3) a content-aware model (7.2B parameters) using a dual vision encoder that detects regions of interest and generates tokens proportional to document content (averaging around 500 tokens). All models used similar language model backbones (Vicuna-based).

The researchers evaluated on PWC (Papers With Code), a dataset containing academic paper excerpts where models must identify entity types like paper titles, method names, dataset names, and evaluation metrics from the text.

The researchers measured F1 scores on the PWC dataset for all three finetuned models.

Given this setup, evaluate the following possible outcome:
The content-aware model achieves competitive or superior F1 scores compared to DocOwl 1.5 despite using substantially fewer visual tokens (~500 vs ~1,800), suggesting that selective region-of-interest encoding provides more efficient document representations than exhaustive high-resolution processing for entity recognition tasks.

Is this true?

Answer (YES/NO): NO